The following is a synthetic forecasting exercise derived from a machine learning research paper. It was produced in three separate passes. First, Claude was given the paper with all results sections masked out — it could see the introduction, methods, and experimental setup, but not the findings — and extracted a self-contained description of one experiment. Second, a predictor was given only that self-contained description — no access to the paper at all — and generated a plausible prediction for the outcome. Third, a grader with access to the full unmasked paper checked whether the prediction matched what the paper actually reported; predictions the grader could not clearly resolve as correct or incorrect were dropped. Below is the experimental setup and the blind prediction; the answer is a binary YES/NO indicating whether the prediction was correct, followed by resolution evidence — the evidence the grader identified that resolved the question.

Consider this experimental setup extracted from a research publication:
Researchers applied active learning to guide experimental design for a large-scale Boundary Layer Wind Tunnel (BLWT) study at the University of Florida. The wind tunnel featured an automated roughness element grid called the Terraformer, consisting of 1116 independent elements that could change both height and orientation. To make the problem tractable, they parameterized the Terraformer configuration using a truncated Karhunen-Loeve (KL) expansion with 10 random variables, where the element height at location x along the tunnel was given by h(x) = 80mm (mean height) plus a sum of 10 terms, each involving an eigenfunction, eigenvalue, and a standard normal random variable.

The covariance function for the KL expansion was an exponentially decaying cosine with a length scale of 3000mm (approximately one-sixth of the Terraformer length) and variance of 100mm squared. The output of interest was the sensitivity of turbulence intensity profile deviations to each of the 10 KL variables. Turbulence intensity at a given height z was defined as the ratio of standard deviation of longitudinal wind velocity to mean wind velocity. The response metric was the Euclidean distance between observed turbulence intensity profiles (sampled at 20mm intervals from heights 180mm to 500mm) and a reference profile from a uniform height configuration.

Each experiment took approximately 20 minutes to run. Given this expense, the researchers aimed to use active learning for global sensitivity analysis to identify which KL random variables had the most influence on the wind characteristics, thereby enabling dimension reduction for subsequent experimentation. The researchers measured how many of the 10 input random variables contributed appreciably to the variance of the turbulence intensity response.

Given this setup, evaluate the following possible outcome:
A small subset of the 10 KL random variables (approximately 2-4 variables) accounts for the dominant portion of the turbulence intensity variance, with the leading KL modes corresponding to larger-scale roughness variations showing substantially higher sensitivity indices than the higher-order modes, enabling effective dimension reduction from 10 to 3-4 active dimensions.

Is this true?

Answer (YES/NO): YES